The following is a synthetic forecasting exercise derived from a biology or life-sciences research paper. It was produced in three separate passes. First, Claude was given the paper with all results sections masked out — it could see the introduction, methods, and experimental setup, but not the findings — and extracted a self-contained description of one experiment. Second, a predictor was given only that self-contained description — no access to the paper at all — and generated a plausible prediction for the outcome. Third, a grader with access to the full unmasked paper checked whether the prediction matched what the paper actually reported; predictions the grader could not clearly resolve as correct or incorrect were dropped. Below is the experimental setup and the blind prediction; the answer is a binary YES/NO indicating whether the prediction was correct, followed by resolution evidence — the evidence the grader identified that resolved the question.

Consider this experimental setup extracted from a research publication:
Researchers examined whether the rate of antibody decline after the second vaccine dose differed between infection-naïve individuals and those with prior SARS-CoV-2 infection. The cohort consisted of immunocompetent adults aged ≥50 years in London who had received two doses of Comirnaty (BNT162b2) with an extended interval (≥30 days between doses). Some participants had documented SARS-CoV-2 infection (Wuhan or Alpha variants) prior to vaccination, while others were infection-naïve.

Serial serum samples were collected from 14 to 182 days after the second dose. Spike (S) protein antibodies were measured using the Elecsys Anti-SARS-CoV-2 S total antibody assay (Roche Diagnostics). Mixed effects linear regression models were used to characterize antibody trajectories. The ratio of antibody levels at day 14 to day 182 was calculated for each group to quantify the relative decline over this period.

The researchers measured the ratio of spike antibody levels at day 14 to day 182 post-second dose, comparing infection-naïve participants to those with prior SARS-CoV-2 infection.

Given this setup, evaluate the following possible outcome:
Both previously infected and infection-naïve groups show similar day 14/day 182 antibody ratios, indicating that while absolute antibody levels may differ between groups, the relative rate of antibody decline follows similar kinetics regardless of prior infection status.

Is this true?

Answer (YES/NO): NO